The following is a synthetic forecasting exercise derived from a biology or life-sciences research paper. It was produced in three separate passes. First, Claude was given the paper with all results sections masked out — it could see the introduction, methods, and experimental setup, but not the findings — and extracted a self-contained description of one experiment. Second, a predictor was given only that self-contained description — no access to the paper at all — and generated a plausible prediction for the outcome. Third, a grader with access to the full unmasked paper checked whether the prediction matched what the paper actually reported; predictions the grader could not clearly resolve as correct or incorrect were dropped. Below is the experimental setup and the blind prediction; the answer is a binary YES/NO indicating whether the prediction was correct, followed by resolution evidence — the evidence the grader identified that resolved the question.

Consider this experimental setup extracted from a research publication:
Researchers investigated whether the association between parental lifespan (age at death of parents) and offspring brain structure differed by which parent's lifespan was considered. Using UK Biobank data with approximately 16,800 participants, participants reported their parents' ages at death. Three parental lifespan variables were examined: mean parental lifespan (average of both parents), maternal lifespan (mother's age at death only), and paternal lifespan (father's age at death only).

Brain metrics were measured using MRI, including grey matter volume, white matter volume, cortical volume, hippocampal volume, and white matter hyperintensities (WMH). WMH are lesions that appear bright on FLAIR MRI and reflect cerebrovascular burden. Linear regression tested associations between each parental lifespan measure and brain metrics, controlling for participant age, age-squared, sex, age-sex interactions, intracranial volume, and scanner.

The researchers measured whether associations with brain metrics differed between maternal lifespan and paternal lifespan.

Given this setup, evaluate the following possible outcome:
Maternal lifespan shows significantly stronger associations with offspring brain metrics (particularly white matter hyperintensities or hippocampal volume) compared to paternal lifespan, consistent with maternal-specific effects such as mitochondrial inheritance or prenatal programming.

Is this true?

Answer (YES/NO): NO